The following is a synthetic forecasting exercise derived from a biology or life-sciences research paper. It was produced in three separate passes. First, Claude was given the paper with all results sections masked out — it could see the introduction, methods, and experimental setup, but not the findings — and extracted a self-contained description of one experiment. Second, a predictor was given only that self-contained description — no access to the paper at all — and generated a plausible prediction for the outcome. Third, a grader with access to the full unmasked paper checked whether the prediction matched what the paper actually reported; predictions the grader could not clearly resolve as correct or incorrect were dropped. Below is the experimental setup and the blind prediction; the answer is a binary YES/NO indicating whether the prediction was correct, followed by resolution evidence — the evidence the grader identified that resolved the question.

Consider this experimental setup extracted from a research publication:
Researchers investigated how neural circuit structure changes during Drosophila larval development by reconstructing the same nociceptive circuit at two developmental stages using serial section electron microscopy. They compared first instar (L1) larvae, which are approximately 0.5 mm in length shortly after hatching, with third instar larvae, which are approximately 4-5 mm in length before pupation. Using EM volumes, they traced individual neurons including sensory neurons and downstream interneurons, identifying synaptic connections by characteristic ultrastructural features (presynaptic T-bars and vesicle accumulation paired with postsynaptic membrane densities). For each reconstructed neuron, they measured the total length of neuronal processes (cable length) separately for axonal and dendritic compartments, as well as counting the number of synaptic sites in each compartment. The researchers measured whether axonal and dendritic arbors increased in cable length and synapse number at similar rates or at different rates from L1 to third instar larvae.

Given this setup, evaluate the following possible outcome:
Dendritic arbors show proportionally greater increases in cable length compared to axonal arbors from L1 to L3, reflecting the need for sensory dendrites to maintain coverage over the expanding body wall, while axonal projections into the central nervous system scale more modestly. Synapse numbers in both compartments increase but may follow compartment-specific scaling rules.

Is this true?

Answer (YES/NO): NO